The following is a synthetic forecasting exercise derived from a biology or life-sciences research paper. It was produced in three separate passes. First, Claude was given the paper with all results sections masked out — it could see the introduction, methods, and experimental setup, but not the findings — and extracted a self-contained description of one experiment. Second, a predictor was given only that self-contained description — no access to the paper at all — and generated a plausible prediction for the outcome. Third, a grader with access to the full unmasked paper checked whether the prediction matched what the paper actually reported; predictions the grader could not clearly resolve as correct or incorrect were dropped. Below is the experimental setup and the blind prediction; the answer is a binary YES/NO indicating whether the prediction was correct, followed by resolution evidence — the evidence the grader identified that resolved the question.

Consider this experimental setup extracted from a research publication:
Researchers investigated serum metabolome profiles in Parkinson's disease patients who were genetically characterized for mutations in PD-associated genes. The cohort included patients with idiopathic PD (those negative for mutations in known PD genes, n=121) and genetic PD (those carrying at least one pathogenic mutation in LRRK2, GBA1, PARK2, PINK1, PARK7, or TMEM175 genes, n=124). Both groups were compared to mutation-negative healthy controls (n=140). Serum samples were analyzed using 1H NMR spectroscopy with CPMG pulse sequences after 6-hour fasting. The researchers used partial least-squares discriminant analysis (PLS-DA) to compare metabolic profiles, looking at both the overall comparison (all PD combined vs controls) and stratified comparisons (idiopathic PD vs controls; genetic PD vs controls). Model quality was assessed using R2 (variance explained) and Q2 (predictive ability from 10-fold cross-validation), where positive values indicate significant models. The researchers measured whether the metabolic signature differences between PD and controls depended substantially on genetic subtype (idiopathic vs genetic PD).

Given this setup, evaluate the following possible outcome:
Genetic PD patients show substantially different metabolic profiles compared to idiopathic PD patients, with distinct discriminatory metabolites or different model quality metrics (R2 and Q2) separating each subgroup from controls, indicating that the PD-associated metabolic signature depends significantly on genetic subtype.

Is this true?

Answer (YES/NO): NO